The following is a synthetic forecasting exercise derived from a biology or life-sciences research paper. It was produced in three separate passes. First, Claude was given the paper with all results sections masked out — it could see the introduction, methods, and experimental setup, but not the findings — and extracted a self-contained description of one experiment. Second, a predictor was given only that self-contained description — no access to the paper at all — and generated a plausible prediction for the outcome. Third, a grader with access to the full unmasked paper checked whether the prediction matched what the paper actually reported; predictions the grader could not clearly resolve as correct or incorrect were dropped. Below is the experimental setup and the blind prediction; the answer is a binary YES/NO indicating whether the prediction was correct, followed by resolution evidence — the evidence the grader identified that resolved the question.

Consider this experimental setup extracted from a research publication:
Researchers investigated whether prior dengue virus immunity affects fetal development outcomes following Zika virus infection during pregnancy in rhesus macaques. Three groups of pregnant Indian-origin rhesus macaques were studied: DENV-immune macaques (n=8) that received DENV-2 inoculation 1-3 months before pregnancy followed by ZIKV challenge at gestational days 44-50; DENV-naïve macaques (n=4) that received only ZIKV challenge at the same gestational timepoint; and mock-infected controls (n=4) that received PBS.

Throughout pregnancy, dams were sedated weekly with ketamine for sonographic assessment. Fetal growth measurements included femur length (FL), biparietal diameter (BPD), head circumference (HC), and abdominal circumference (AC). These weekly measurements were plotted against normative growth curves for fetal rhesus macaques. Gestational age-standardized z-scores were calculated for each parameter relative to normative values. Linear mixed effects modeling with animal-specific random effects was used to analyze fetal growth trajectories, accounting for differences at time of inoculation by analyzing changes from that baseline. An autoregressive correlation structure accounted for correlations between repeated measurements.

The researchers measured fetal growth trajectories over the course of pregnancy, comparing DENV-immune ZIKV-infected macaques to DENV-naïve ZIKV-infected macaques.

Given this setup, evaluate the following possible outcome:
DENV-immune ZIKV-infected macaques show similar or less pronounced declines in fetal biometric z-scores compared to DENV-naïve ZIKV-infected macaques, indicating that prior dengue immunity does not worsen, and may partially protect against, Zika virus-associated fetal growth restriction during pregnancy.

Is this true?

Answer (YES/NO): YES